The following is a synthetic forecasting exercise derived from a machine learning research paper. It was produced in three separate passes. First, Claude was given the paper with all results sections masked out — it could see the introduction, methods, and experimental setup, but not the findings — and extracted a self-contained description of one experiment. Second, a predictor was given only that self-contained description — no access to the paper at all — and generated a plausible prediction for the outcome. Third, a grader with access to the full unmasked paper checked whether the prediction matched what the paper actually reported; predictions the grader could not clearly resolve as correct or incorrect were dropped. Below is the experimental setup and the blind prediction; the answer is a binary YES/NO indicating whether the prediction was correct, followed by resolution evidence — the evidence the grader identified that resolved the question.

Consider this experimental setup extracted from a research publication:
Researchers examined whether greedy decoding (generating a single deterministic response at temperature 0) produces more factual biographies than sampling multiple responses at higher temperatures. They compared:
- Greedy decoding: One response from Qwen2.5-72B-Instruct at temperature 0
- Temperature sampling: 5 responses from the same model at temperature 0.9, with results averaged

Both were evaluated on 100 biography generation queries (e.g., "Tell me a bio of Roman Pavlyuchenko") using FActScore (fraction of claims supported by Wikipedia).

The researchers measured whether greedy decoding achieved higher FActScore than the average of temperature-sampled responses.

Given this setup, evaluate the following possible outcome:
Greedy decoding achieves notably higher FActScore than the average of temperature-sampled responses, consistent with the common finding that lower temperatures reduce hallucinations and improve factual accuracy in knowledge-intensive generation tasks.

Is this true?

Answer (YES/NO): NO